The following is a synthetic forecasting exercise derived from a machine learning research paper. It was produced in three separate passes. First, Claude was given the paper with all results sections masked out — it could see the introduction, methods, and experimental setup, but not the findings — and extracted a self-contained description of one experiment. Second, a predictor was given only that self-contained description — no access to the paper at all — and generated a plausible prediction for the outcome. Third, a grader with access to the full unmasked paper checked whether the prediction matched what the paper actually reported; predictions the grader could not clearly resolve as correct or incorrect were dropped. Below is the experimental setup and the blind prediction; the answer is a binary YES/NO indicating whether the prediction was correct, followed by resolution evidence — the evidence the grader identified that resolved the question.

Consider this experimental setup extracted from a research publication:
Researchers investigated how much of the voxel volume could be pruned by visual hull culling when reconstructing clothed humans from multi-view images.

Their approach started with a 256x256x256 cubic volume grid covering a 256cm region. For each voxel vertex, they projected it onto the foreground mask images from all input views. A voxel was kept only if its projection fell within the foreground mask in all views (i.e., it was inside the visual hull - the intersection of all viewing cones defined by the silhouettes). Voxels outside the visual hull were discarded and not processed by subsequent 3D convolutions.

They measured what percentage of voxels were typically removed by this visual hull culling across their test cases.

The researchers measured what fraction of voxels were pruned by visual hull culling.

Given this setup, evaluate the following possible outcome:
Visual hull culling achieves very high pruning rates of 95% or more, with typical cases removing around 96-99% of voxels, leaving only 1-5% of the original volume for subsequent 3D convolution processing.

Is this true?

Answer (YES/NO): YES